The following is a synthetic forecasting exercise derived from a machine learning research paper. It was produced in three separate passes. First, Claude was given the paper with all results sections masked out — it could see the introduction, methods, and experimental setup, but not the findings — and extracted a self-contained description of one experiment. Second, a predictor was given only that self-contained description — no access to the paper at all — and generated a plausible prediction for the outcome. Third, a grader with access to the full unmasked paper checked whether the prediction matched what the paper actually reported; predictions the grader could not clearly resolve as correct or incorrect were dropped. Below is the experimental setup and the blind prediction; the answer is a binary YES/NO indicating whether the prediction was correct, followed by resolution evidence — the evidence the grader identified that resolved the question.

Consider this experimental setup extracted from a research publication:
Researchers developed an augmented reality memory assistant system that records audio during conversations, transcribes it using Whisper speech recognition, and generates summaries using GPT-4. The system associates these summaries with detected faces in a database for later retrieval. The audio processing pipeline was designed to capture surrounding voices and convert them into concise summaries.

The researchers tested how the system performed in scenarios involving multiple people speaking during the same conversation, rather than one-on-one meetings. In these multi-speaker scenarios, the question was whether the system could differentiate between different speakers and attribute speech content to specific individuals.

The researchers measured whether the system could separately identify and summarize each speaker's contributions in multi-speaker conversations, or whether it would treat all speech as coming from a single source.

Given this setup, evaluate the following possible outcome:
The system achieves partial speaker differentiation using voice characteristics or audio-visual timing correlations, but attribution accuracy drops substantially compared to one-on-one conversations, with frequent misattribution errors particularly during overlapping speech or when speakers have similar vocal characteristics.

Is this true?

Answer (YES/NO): NO